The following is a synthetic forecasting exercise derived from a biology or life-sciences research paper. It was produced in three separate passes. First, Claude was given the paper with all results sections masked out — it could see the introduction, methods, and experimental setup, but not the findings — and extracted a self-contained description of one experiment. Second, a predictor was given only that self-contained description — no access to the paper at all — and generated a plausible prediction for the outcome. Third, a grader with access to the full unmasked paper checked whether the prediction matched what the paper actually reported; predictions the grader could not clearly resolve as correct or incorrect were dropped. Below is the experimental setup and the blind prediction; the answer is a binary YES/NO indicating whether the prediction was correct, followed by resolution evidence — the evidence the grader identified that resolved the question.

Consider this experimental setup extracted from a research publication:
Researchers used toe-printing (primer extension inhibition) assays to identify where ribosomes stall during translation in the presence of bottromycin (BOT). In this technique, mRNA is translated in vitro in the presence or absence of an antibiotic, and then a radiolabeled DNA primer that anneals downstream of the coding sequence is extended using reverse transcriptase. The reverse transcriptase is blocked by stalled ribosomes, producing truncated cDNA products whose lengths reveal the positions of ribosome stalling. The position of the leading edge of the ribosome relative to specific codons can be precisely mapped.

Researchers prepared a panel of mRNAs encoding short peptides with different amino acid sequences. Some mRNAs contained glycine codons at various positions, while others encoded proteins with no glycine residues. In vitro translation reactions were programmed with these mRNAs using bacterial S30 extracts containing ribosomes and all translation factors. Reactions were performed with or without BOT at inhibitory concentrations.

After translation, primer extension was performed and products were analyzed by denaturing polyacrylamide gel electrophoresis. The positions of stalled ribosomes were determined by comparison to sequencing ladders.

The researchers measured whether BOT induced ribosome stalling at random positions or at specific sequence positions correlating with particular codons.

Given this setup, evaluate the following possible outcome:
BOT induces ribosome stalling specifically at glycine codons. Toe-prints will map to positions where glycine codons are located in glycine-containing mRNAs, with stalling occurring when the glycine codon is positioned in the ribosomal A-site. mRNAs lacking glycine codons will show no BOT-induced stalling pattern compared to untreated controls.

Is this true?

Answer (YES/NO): YES